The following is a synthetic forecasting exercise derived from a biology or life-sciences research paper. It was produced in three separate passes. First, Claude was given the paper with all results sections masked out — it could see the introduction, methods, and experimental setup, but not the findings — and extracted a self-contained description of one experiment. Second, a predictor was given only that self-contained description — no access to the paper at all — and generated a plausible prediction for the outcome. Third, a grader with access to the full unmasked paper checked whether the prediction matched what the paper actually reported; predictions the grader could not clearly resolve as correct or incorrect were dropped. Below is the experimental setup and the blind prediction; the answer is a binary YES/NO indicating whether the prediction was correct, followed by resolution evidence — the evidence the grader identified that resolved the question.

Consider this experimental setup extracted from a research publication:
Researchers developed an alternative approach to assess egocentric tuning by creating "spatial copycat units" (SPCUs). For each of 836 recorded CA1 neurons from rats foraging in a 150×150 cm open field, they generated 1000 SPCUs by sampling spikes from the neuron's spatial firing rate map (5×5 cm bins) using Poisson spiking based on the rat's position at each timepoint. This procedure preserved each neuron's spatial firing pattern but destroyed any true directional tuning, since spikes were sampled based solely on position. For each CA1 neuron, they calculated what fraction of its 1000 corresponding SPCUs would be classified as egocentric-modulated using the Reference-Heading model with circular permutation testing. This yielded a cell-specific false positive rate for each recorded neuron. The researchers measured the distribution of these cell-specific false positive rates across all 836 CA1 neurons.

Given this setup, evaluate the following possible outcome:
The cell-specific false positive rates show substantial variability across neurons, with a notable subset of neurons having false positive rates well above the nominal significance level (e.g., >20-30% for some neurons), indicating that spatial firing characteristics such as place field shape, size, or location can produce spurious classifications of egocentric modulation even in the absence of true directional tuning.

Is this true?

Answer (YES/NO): YES